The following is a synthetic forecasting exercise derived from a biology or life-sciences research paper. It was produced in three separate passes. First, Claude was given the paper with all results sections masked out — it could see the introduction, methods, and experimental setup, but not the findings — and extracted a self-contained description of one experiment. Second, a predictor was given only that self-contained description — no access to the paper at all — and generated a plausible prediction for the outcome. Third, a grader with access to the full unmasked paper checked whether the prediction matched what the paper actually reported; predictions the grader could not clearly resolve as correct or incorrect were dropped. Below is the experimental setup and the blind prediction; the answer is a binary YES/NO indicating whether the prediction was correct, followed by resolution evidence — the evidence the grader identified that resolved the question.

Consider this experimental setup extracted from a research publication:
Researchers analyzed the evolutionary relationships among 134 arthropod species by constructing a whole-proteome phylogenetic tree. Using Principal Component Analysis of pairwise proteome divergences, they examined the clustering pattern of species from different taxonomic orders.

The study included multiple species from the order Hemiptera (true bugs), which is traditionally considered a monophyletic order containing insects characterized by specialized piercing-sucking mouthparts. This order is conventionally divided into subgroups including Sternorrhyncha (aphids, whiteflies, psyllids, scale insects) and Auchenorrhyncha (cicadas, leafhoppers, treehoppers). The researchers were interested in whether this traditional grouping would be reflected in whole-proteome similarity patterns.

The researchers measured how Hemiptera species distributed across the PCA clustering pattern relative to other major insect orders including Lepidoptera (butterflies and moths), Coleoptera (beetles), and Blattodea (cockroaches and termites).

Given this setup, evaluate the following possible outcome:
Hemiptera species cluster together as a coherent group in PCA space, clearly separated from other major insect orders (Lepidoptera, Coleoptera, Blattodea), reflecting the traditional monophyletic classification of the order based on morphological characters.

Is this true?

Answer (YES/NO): NO